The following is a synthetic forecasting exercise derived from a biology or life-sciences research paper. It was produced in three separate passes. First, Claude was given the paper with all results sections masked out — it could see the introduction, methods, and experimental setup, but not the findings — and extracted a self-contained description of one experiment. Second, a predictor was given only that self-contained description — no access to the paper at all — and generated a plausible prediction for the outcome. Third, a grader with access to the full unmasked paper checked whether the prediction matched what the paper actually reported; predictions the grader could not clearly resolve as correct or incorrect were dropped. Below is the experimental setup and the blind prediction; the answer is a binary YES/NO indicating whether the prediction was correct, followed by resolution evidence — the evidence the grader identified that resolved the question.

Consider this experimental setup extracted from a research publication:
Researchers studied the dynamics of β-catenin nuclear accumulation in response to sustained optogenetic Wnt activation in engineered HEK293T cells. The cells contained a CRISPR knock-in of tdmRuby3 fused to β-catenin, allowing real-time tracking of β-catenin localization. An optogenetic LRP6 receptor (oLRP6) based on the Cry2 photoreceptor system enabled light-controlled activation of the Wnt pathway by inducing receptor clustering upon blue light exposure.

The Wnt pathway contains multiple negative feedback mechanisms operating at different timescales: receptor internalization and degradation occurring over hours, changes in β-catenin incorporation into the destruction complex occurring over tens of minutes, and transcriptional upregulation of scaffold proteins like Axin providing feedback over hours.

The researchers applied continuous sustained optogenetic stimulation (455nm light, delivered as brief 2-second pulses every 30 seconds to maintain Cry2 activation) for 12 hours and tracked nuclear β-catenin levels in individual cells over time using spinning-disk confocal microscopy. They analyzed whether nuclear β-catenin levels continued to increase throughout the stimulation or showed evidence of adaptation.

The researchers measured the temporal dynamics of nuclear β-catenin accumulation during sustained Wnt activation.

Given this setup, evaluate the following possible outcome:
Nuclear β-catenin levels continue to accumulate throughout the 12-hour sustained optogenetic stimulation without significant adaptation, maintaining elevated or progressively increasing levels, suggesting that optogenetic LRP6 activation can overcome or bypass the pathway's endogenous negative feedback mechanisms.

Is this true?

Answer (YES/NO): YES